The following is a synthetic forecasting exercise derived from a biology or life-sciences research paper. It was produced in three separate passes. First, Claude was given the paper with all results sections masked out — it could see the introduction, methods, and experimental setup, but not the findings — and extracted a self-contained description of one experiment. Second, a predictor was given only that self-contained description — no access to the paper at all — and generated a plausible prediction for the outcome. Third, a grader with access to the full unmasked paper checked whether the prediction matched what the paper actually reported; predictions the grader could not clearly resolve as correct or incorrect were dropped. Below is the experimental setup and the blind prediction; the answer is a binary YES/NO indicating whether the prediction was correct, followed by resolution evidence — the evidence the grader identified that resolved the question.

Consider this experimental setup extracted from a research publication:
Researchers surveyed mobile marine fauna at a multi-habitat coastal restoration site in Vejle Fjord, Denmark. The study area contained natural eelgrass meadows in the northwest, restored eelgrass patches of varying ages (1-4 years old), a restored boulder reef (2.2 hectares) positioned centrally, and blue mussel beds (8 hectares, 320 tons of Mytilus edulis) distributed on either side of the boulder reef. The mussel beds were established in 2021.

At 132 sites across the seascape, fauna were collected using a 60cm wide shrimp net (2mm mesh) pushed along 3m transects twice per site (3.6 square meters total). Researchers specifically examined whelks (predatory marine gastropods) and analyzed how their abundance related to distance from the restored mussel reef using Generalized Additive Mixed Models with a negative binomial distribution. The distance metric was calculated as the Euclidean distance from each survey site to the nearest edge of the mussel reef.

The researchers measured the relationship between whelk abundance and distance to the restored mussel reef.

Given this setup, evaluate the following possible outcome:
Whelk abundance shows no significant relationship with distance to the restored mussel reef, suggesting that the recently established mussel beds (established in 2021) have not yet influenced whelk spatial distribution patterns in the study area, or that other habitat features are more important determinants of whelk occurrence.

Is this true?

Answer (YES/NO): YES